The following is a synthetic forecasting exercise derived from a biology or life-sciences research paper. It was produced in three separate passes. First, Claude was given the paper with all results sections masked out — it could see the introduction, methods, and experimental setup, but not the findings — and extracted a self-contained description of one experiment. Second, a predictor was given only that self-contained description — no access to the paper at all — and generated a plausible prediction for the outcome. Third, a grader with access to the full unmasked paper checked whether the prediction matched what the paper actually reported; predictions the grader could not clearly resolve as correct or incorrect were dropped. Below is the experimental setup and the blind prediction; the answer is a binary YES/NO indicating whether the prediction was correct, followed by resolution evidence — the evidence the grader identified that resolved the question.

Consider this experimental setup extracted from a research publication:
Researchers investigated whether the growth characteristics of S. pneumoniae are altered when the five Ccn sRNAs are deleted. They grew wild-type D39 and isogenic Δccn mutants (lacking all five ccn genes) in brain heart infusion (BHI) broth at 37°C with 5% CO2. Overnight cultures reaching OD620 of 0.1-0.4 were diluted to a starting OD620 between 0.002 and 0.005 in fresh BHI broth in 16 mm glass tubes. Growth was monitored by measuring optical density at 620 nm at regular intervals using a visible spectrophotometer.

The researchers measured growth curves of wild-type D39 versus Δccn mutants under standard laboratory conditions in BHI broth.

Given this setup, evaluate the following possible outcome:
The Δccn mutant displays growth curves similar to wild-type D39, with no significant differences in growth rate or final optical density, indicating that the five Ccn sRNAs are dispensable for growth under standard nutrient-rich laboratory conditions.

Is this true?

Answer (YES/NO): YES